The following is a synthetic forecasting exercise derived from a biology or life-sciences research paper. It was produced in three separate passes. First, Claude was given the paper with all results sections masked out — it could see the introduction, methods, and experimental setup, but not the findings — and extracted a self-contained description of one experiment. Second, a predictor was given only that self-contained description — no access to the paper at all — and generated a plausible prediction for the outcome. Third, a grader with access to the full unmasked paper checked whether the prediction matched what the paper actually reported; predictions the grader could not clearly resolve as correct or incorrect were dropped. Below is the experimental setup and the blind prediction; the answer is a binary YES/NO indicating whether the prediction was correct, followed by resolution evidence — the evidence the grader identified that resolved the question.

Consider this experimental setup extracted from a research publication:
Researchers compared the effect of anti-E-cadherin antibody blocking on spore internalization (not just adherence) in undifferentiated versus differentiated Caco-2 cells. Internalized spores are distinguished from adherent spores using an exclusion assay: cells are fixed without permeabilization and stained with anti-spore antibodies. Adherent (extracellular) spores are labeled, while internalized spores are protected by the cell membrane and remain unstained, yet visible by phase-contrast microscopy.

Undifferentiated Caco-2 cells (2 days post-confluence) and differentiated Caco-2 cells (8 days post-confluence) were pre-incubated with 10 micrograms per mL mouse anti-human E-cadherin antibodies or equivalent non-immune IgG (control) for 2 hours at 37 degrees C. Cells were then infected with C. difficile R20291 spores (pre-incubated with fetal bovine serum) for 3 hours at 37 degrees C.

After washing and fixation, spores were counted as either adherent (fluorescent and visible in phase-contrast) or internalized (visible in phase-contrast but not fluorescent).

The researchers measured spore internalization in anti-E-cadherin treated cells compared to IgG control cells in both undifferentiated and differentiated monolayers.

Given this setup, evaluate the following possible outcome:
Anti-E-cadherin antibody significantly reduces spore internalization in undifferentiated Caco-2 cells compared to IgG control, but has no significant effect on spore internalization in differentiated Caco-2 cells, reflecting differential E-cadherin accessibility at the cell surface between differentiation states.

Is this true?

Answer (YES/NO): NO